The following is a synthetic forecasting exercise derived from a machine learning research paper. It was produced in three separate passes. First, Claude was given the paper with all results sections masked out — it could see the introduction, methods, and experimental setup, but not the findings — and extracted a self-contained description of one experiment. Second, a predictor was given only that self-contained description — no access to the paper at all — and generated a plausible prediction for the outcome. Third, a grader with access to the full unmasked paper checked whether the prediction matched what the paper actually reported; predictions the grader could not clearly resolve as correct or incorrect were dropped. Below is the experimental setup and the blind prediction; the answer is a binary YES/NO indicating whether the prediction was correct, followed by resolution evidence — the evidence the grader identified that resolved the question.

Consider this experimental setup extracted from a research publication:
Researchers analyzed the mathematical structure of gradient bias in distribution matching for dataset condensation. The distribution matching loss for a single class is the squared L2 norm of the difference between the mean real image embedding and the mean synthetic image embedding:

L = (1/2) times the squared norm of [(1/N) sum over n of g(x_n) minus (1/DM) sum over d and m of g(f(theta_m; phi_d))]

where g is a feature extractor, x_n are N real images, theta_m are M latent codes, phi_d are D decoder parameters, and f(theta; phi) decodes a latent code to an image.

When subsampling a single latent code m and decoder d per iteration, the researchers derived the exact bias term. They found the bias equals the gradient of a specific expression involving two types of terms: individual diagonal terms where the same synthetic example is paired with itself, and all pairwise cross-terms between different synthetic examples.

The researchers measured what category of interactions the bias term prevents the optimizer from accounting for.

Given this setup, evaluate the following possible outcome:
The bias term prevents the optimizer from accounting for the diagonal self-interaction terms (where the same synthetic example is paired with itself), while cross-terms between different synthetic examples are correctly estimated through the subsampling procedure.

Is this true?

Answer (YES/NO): NO